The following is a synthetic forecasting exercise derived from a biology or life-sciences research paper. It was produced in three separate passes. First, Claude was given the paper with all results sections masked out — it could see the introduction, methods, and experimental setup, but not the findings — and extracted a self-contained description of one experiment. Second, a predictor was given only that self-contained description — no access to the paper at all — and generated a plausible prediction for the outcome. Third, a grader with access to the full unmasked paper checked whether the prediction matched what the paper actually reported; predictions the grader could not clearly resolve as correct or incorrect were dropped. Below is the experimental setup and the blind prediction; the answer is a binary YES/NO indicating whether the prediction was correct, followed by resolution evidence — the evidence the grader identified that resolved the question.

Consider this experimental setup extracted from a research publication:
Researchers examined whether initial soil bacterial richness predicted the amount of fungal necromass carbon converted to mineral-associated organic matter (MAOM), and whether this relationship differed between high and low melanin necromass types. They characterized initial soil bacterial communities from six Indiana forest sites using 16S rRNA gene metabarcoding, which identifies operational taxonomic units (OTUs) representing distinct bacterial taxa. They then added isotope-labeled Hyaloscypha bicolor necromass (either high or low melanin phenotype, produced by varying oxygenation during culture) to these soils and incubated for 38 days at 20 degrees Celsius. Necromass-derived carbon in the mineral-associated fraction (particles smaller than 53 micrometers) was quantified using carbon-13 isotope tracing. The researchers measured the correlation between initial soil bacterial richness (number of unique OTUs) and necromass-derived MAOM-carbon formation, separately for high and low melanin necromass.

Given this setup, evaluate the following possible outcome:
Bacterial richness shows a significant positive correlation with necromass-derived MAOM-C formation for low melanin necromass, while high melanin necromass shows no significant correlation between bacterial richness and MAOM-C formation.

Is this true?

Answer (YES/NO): YES